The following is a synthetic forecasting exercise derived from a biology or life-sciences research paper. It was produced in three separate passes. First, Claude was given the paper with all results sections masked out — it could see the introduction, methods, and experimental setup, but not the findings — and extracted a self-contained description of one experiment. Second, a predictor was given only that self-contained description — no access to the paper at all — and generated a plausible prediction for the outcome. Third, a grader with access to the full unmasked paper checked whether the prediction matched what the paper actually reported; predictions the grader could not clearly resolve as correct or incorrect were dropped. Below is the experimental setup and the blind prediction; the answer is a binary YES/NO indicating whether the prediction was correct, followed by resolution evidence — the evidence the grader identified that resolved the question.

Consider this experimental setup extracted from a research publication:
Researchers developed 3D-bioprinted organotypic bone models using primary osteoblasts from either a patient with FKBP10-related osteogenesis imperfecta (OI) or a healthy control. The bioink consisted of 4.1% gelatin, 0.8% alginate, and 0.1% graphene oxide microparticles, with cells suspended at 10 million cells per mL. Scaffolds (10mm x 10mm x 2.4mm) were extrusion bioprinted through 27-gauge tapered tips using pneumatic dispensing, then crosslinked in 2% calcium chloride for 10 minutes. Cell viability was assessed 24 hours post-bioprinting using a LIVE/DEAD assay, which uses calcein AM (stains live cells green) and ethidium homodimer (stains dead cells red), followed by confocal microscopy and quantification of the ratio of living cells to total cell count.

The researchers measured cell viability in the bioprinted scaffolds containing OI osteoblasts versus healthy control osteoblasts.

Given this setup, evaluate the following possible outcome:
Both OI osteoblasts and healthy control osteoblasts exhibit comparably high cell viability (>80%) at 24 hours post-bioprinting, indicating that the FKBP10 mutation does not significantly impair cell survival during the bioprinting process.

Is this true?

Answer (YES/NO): YES